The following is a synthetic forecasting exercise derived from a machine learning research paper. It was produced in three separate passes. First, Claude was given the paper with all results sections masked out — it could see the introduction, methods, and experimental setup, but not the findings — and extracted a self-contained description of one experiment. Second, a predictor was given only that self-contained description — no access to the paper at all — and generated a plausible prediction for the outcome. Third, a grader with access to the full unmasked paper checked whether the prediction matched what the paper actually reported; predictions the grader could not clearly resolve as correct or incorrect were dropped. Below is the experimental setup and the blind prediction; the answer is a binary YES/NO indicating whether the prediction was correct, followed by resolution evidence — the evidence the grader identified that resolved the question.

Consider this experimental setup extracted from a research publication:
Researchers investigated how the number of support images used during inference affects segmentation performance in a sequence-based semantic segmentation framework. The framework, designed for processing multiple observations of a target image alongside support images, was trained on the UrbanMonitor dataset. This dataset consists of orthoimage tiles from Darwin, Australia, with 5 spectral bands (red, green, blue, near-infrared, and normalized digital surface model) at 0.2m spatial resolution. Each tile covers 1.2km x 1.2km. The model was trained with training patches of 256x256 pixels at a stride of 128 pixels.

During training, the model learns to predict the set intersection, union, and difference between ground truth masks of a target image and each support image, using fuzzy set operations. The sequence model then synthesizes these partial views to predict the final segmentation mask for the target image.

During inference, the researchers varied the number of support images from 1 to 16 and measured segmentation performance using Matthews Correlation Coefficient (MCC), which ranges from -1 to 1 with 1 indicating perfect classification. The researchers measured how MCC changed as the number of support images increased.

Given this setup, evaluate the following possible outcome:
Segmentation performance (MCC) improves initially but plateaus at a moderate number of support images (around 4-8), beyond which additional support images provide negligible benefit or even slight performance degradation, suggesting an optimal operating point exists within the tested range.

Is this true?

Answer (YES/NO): NO